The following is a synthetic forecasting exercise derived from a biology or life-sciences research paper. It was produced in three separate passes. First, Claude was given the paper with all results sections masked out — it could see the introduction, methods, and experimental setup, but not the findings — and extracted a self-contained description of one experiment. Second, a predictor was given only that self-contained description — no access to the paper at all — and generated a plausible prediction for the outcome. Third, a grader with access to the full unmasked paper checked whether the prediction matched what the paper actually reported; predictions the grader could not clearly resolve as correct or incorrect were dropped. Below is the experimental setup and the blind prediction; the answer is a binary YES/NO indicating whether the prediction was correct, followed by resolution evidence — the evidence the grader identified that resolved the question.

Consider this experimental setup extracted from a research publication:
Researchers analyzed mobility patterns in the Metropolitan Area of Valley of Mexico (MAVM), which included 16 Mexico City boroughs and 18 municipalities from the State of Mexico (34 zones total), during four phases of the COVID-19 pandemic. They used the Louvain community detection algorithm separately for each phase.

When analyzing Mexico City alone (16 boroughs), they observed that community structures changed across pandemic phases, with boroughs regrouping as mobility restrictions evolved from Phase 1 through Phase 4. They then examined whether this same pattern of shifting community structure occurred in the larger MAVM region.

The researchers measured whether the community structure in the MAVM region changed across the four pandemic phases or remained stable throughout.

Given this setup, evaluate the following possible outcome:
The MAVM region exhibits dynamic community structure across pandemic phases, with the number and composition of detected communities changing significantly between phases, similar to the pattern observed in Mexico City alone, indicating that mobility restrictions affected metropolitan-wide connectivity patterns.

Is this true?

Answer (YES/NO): NO